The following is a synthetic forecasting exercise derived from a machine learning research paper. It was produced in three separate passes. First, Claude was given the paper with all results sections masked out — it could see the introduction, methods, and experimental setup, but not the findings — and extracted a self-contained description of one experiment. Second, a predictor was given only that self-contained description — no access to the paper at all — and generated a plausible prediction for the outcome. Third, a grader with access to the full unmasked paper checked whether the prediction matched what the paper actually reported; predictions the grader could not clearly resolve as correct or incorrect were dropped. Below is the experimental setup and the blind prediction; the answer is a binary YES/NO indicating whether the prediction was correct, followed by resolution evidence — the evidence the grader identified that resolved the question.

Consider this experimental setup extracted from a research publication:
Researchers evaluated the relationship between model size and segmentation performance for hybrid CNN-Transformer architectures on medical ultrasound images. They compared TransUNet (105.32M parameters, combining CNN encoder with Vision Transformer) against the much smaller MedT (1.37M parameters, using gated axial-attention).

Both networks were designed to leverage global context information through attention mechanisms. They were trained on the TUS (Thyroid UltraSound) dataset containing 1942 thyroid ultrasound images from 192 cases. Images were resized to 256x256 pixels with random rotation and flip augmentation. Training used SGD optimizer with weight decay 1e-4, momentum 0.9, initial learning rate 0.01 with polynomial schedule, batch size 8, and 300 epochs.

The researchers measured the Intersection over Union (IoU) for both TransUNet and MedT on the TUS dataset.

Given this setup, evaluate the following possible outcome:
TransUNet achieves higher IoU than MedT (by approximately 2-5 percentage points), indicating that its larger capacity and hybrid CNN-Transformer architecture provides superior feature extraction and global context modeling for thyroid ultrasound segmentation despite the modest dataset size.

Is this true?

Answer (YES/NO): NO